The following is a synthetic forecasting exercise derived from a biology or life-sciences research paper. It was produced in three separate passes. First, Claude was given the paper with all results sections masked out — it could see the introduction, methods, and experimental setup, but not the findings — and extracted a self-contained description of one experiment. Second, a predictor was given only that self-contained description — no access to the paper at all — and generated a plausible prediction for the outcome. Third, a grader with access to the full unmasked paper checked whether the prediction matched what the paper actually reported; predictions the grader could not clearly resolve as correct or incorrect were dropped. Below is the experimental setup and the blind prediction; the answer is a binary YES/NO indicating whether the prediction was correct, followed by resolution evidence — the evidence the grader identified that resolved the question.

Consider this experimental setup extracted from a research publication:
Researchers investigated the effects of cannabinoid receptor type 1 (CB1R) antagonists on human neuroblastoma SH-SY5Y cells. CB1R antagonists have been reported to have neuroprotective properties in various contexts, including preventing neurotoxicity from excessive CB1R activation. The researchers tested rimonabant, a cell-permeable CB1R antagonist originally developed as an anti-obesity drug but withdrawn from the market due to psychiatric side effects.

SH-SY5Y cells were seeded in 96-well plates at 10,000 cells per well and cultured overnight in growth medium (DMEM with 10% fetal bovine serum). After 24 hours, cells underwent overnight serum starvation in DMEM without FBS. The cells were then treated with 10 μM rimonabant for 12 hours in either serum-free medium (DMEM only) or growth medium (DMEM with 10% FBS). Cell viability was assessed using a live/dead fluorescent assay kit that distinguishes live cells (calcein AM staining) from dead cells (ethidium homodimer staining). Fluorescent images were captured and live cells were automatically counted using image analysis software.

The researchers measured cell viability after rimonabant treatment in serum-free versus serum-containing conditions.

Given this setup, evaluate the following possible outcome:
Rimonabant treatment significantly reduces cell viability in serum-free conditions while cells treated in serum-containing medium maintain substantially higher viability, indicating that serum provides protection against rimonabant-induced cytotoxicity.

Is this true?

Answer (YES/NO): YES